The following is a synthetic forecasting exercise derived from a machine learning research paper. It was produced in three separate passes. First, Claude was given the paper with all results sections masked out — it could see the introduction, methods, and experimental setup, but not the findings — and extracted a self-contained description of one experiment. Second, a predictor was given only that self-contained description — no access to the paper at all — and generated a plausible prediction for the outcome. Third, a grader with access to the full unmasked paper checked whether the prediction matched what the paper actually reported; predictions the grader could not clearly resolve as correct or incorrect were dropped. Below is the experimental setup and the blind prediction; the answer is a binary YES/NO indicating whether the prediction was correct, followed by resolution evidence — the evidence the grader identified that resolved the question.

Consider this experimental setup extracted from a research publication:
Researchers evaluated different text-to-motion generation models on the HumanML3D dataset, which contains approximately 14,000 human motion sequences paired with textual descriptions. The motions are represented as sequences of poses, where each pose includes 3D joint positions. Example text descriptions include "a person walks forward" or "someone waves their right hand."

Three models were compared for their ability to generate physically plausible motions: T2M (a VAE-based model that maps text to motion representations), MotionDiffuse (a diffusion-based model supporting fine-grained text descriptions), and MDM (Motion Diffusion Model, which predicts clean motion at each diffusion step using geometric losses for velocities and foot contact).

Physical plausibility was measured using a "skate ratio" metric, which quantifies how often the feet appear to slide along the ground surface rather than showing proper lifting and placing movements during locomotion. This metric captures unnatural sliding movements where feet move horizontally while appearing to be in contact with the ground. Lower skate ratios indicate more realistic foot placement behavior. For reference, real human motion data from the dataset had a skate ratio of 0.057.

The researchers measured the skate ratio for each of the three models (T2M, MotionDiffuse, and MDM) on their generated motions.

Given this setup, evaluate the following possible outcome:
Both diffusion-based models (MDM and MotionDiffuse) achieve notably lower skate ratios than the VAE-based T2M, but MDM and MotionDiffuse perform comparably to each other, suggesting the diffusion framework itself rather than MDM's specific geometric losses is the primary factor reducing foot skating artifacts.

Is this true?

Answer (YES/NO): NO